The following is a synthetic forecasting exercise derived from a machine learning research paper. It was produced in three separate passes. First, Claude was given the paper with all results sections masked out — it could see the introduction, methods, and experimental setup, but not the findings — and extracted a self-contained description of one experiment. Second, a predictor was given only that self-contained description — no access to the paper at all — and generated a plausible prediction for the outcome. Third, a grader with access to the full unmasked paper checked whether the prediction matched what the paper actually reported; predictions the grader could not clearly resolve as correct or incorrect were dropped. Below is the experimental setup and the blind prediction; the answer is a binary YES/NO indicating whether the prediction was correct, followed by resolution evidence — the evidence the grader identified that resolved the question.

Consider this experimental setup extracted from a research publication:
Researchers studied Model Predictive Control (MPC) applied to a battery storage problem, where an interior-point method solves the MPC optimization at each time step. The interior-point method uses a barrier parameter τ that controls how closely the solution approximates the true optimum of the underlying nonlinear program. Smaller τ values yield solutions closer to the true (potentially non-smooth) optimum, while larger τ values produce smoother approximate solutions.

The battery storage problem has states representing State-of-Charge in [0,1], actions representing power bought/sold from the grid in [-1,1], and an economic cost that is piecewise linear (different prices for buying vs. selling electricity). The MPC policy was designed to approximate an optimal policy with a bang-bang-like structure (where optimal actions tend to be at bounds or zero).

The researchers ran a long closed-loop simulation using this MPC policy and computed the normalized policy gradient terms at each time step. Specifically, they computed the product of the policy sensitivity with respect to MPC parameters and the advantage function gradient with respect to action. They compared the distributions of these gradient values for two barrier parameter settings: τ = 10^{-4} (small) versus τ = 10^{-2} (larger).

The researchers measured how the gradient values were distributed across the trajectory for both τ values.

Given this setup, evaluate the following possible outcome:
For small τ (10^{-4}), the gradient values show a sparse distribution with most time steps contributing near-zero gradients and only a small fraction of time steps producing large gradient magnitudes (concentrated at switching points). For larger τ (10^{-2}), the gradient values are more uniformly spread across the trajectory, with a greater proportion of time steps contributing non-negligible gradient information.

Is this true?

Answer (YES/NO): YES